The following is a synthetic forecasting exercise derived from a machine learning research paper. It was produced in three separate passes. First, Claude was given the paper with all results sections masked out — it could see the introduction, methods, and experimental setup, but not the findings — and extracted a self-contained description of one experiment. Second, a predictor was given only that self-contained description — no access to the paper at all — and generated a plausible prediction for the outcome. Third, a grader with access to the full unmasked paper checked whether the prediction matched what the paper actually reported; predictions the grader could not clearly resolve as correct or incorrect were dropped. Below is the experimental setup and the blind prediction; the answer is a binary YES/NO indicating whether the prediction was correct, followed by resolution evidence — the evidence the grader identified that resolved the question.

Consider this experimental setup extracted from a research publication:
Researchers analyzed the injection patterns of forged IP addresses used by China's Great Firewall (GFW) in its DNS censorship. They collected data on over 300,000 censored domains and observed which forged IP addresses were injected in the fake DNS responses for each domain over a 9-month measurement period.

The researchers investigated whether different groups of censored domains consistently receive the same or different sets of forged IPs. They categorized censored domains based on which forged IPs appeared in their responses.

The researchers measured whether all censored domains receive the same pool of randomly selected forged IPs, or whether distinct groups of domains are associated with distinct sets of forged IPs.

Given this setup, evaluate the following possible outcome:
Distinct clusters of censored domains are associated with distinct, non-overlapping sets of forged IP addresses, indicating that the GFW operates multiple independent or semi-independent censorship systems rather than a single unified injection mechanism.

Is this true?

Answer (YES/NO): NO